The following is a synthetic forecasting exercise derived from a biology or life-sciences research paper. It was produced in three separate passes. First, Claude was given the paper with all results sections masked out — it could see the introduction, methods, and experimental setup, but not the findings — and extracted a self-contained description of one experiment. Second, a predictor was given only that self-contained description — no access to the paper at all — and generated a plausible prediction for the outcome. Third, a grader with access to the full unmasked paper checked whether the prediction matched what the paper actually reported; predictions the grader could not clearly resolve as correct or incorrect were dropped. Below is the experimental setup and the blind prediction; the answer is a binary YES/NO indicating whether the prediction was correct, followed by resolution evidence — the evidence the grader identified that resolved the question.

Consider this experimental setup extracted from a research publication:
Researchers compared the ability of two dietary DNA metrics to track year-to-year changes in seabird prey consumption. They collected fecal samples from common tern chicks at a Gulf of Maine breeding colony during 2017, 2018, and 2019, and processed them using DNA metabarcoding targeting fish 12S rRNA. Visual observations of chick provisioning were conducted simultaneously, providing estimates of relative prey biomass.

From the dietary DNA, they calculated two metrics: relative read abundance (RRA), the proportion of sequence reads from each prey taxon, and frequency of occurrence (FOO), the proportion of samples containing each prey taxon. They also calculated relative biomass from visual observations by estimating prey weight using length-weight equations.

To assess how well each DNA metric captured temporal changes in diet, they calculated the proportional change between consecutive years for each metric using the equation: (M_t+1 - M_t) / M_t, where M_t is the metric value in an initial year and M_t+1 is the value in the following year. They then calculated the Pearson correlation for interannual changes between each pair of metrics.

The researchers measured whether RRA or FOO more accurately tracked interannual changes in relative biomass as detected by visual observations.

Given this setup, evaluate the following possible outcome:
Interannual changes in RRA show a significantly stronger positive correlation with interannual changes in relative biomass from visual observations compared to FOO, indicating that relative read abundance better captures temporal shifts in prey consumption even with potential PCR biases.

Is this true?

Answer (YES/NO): NO